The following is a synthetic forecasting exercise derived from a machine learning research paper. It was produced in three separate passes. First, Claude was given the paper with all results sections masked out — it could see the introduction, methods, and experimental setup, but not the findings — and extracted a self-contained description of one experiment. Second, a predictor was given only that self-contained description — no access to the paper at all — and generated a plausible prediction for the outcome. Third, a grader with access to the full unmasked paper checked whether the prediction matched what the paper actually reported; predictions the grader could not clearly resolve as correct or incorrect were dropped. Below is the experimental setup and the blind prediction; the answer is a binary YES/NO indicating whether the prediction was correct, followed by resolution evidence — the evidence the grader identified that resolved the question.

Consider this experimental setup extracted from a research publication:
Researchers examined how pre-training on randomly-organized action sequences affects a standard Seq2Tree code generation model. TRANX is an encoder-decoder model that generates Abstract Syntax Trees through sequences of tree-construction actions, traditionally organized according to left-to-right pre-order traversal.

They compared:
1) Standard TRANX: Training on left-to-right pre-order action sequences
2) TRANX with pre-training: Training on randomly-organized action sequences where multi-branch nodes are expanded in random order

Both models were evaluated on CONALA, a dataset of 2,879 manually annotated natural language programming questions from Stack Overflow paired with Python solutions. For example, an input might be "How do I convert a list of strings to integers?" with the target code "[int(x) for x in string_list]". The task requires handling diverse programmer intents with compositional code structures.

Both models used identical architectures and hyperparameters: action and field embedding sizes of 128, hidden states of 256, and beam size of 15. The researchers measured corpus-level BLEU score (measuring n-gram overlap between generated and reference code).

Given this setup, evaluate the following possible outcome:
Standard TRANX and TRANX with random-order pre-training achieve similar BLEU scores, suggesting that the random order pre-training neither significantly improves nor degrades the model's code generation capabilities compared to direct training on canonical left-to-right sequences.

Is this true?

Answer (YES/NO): YES